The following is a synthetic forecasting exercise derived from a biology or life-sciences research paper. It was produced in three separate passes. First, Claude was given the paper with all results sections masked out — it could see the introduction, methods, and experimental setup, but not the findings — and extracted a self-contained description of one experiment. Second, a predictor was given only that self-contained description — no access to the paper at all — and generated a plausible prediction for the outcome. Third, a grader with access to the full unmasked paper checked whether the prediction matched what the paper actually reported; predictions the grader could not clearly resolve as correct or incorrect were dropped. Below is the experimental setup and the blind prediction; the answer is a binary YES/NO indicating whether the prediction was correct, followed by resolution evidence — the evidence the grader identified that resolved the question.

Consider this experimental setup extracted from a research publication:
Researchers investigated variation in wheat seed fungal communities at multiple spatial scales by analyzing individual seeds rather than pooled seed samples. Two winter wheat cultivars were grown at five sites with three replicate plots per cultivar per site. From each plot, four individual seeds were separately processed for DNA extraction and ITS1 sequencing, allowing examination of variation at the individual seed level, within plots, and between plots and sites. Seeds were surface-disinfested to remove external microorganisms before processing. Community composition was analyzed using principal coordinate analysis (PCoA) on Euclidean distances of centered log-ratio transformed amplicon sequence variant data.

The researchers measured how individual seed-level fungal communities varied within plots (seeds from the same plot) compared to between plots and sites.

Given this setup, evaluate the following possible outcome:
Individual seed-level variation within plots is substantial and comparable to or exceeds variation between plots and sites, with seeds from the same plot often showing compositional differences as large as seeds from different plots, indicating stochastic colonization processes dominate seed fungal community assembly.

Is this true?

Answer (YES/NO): YES